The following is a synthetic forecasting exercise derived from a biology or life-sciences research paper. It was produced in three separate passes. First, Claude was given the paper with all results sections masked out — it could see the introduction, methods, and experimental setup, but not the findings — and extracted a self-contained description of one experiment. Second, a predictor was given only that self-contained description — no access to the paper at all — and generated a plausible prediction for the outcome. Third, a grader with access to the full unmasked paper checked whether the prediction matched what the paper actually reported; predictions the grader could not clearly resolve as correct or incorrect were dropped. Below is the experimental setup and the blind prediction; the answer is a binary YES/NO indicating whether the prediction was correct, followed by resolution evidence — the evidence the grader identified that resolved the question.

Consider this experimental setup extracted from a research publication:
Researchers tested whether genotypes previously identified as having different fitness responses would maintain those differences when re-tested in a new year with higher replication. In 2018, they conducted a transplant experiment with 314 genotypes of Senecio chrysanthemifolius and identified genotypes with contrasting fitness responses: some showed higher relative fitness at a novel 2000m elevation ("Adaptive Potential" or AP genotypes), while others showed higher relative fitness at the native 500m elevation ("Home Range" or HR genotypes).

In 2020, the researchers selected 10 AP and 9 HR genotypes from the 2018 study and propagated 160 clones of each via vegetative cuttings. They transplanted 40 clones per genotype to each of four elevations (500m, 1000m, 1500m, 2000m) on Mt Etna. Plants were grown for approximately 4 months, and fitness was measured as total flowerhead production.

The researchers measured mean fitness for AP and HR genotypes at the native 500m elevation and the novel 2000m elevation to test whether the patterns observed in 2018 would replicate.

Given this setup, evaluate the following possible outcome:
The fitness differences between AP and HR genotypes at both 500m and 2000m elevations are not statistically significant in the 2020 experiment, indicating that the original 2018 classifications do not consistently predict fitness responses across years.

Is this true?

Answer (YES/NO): NO